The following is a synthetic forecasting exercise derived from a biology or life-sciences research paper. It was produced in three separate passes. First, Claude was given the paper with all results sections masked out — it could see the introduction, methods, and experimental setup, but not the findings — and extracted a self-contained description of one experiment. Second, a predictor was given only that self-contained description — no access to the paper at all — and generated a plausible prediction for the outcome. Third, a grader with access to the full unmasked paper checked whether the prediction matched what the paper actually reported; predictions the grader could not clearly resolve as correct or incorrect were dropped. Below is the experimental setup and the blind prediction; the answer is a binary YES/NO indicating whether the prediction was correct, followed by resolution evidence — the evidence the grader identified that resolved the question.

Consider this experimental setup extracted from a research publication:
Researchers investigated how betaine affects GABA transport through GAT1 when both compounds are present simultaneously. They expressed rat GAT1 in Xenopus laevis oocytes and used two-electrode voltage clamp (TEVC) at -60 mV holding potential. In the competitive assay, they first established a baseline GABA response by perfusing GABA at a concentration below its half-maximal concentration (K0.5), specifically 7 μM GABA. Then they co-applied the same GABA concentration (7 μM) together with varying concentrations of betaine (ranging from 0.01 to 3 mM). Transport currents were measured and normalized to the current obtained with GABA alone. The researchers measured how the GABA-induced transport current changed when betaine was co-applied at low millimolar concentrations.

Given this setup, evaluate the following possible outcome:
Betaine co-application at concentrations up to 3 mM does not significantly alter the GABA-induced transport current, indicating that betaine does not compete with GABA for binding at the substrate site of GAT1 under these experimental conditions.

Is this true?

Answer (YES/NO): NO